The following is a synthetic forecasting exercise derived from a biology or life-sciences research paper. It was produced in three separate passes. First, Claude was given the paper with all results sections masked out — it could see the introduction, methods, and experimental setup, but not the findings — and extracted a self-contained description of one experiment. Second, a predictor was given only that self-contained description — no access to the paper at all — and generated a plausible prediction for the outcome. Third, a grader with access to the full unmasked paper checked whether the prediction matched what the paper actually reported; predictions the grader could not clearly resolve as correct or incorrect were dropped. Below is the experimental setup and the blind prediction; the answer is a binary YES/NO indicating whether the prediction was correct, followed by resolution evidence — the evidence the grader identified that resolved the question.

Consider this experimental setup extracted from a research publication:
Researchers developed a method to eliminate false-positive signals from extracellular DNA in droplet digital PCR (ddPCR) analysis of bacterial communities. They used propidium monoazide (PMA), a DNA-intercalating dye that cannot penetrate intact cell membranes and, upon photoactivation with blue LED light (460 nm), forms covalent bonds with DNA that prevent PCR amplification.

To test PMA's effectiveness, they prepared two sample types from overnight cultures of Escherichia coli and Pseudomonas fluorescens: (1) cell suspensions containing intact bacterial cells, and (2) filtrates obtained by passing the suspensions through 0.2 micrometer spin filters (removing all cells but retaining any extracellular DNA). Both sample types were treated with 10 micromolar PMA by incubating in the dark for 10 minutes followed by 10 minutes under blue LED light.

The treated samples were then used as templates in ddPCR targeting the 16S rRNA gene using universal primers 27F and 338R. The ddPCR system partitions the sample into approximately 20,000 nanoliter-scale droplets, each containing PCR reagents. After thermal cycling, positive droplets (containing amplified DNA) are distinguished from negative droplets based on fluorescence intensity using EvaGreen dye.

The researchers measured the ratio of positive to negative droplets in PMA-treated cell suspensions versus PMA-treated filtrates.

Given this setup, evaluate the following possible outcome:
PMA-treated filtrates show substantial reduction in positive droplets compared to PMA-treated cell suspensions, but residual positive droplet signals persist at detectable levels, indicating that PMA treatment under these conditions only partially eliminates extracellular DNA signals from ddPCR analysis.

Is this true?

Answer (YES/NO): NO